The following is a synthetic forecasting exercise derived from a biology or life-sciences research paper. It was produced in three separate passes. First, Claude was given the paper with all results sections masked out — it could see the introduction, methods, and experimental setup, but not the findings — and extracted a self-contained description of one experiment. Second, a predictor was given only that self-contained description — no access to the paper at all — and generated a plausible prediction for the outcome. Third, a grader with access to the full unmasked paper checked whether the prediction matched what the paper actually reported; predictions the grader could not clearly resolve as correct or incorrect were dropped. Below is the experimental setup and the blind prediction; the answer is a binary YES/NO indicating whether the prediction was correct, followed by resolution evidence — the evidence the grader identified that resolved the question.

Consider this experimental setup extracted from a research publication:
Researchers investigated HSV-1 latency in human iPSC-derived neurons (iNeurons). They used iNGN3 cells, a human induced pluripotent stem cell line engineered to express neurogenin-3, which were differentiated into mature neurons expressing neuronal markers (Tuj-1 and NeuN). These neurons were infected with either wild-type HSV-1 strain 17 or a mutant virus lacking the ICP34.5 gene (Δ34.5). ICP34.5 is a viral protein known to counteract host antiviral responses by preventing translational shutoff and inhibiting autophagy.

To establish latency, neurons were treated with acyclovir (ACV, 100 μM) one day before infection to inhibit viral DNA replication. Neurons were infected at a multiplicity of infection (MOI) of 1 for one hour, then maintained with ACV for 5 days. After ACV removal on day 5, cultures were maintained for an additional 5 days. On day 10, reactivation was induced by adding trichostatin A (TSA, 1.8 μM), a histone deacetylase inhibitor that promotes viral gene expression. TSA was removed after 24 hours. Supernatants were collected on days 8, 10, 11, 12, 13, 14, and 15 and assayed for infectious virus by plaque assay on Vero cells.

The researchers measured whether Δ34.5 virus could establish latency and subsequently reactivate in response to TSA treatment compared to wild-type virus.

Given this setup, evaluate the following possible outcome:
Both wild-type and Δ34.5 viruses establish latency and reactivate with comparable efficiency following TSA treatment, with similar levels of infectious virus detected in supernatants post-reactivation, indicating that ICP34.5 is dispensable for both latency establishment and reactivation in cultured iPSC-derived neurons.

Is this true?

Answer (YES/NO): NO